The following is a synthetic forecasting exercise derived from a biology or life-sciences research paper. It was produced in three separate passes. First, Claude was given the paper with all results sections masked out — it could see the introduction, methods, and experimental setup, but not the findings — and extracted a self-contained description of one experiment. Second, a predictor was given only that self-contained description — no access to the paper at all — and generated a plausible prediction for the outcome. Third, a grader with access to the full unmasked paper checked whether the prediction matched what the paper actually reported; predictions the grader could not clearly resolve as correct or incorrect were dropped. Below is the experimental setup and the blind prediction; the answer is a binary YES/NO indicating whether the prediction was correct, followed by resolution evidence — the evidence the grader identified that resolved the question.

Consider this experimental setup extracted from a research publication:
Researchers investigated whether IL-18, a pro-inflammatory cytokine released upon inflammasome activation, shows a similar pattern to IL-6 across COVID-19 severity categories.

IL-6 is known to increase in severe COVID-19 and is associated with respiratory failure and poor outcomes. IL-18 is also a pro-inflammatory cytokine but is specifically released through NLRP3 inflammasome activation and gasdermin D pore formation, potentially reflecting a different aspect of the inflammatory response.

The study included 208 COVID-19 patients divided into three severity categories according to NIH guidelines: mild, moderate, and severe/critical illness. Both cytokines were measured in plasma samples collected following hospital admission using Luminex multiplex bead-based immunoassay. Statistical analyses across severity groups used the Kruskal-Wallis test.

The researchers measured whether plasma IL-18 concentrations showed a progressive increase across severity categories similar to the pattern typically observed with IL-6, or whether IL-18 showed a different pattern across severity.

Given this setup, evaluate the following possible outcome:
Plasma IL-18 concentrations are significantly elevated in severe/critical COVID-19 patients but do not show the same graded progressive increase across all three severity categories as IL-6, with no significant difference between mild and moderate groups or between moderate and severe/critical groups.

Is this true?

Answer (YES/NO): NO